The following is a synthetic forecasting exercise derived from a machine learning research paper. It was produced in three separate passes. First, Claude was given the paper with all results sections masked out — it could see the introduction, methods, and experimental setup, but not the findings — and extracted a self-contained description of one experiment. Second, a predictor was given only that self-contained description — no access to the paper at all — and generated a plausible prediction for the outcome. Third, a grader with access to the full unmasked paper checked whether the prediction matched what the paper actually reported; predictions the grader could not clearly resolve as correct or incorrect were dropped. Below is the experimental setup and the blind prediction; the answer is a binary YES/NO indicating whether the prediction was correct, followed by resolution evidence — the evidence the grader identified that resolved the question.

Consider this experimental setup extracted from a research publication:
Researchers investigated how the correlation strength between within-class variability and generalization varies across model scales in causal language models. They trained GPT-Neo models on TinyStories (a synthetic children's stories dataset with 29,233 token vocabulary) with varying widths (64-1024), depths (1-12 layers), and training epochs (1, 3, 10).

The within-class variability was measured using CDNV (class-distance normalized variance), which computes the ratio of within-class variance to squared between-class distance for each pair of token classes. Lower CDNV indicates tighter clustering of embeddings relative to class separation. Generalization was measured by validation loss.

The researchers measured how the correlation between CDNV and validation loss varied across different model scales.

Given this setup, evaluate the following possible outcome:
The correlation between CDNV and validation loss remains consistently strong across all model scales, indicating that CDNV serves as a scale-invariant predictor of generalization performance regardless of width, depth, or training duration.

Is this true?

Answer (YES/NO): NO